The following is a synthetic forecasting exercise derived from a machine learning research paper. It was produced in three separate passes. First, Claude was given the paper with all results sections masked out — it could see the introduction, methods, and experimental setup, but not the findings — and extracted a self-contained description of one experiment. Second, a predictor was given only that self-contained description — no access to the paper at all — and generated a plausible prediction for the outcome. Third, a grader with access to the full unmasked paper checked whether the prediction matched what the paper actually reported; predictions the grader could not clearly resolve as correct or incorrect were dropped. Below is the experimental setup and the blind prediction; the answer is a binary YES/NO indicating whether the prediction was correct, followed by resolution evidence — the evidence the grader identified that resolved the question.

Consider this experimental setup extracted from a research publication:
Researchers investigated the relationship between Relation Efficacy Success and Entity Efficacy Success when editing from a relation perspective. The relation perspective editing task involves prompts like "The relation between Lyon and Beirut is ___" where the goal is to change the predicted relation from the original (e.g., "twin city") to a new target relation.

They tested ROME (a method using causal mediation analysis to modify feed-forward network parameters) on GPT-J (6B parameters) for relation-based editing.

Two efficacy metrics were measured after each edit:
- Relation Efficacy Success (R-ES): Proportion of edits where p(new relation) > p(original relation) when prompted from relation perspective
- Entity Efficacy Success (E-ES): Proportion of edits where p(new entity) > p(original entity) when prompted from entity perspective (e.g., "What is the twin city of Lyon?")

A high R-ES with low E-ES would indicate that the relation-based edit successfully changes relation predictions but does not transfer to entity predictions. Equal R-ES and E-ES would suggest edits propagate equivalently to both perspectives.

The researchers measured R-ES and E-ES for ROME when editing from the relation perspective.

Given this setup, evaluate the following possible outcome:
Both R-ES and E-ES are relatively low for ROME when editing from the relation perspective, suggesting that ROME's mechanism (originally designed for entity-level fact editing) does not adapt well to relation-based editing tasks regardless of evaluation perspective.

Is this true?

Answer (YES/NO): NO